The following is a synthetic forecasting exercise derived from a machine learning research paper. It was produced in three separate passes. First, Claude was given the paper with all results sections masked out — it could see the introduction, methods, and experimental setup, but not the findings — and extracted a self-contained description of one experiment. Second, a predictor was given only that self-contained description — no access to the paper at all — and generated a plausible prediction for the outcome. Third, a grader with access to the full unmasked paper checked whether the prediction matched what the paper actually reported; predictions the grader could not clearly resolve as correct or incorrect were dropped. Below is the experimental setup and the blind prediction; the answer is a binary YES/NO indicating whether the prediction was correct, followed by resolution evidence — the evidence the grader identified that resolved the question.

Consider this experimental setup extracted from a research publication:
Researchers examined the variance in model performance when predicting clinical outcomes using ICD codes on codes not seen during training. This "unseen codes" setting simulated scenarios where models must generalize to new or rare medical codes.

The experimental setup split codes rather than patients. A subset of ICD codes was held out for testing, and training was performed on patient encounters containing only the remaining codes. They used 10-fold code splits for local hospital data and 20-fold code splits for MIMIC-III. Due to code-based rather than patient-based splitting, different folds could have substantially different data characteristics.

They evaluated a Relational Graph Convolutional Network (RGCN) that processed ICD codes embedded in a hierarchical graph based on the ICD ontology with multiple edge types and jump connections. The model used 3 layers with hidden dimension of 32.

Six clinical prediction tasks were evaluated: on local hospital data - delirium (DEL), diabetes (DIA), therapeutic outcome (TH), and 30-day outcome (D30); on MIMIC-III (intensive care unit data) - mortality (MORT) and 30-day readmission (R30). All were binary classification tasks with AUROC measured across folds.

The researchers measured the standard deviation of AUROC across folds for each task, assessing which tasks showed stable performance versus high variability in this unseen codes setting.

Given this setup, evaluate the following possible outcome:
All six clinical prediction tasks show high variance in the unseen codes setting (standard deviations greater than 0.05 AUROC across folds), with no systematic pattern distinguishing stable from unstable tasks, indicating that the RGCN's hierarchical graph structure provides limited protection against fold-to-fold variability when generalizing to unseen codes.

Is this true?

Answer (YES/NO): NO